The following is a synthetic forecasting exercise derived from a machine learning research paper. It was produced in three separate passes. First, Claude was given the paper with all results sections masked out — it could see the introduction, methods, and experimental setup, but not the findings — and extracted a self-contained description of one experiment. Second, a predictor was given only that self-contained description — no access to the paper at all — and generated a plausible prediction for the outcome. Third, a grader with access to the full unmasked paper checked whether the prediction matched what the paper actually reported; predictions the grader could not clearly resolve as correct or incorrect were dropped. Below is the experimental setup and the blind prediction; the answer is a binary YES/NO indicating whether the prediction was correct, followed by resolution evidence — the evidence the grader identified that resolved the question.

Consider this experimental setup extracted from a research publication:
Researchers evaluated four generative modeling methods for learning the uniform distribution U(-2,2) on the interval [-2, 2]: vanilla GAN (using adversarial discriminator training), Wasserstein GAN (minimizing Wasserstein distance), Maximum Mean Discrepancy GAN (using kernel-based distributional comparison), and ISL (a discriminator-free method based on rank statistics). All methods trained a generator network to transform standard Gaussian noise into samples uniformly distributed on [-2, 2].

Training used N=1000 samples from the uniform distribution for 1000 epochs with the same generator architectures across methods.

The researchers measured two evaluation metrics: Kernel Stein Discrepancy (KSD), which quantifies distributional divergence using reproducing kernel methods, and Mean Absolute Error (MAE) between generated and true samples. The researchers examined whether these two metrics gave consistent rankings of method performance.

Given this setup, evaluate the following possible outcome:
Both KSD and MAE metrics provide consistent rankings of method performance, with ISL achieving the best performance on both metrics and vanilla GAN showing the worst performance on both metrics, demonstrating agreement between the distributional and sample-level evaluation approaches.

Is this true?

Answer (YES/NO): NO